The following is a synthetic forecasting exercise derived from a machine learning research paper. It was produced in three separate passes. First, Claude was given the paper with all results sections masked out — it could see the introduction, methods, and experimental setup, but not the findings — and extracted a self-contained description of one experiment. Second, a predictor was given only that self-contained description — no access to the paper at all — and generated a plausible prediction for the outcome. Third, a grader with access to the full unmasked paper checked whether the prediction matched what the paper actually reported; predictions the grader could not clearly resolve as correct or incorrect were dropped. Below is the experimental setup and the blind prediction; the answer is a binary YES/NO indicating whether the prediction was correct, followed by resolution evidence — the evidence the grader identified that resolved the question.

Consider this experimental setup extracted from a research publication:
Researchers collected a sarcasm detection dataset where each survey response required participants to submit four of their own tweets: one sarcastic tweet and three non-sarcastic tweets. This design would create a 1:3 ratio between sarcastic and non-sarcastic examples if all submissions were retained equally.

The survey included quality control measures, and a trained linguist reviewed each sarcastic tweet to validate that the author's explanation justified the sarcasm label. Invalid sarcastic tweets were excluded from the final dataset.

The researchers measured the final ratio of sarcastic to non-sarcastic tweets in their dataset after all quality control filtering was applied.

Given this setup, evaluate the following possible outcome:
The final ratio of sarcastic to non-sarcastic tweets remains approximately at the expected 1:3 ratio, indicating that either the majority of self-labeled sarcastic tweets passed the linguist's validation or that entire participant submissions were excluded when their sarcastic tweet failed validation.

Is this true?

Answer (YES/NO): NO